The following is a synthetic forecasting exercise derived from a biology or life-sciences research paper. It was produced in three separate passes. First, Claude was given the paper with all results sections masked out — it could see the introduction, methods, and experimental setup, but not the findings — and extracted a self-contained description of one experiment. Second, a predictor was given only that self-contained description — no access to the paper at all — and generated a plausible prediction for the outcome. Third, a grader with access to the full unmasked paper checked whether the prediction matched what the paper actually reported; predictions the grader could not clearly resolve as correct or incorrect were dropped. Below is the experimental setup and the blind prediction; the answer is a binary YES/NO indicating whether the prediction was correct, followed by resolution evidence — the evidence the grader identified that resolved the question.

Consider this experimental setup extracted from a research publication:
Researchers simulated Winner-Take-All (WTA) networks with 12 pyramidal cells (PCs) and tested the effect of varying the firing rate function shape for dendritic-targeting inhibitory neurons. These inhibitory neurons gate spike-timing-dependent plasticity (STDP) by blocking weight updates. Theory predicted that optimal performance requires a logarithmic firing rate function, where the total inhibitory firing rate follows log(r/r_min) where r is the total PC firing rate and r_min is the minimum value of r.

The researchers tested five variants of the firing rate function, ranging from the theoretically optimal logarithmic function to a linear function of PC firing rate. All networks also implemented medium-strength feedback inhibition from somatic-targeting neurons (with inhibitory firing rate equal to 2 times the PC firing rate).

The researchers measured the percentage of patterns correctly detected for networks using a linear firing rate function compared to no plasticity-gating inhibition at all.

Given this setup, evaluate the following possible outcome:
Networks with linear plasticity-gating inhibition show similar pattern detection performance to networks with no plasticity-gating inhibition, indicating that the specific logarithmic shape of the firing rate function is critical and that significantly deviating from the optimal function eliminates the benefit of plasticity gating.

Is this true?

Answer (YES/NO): NO